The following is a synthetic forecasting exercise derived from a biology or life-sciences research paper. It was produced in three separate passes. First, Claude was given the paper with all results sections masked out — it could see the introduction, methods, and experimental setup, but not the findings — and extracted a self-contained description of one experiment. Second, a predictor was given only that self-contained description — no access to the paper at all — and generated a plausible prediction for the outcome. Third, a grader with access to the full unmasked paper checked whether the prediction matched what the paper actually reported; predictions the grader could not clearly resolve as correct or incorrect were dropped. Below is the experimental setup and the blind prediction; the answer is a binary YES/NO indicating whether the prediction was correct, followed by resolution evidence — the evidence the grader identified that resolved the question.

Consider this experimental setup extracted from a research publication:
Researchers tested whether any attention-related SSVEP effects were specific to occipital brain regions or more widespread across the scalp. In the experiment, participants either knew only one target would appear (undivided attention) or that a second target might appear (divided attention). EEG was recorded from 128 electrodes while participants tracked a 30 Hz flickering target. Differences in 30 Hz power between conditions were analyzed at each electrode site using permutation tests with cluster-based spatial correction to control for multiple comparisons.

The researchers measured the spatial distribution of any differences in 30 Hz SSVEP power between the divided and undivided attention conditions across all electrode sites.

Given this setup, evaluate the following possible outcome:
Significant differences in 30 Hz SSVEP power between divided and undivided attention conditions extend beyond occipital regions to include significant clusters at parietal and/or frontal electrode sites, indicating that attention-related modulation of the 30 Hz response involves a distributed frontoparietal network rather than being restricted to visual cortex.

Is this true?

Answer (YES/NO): NO